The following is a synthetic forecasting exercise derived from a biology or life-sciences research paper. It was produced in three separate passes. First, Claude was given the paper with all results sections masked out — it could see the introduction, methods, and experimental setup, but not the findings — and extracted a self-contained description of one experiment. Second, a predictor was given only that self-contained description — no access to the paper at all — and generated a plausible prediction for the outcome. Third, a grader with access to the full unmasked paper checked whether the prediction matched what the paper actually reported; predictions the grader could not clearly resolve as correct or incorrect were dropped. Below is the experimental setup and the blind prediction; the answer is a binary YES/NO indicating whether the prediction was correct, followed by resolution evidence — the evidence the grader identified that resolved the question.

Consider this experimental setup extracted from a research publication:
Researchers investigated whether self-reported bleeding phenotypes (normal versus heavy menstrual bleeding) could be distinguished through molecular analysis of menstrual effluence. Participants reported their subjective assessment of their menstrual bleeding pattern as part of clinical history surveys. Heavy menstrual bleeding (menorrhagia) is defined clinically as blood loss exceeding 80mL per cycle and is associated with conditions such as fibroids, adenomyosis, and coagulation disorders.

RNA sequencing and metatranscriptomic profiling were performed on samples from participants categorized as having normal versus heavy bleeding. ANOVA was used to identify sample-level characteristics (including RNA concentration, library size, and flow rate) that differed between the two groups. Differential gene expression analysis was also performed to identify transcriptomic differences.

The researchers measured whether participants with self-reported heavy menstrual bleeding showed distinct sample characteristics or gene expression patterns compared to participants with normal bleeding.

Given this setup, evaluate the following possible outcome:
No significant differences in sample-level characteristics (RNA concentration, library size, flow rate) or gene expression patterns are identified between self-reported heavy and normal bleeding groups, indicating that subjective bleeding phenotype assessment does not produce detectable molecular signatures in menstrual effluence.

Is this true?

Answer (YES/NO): NO